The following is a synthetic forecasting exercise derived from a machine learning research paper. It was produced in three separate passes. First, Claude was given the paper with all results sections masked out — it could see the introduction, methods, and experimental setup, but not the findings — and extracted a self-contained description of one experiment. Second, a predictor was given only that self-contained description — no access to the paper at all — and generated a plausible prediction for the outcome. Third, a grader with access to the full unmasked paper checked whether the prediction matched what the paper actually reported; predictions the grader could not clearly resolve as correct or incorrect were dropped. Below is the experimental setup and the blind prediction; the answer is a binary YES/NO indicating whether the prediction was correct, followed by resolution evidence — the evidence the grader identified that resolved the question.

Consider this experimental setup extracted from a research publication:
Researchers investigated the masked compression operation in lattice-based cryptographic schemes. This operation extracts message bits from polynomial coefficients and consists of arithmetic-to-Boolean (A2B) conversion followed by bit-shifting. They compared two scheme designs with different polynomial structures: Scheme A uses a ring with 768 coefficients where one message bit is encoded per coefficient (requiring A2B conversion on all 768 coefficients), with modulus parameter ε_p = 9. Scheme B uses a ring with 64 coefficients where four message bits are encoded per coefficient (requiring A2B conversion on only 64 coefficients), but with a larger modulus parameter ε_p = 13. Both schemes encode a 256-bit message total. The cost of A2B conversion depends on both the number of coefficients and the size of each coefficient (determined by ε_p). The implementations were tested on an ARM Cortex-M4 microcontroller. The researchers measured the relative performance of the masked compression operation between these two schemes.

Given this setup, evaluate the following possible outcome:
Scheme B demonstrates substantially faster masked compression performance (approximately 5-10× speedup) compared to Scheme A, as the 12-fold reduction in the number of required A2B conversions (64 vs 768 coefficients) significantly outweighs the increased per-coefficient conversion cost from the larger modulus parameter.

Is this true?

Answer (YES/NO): YES